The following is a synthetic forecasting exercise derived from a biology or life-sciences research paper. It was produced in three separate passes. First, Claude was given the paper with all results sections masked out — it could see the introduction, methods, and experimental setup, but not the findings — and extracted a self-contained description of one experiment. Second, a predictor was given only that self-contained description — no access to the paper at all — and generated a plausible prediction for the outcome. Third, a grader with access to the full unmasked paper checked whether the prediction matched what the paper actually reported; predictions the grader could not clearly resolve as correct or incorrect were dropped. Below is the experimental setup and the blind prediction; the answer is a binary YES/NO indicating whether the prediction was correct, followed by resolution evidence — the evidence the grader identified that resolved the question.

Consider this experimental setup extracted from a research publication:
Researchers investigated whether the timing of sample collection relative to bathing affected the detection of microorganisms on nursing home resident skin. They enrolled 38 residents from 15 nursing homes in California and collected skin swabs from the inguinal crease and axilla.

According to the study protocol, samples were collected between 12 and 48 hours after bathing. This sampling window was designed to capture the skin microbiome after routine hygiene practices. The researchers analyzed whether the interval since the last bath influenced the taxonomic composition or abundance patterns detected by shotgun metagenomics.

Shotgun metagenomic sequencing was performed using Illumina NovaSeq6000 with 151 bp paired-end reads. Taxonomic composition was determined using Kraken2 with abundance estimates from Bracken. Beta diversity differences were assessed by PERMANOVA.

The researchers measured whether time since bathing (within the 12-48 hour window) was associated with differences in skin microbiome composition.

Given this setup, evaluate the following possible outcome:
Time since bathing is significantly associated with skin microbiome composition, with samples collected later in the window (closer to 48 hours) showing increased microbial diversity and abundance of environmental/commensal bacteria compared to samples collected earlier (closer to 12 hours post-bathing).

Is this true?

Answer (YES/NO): NO